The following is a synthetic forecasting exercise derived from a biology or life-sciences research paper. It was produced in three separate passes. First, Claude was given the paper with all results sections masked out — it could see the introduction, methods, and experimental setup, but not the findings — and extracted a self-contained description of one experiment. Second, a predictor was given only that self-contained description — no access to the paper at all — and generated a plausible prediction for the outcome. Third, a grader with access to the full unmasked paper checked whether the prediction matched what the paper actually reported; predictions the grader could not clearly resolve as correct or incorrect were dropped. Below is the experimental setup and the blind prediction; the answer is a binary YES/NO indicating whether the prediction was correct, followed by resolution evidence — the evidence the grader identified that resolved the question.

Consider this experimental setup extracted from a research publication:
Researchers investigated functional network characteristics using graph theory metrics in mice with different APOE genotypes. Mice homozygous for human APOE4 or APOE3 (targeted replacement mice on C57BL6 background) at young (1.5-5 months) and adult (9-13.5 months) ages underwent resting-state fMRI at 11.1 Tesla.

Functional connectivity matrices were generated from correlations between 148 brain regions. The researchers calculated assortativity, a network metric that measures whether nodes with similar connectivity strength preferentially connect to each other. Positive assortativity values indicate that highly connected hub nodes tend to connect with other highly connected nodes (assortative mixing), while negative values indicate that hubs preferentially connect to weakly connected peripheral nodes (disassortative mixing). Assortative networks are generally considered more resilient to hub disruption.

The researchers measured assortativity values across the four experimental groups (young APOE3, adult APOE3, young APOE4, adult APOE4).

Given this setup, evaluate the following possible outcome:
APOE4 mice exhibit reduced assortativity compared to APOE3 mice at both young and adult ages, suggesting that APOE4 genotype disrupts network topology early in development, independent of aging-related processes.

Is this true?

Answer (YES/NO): NO